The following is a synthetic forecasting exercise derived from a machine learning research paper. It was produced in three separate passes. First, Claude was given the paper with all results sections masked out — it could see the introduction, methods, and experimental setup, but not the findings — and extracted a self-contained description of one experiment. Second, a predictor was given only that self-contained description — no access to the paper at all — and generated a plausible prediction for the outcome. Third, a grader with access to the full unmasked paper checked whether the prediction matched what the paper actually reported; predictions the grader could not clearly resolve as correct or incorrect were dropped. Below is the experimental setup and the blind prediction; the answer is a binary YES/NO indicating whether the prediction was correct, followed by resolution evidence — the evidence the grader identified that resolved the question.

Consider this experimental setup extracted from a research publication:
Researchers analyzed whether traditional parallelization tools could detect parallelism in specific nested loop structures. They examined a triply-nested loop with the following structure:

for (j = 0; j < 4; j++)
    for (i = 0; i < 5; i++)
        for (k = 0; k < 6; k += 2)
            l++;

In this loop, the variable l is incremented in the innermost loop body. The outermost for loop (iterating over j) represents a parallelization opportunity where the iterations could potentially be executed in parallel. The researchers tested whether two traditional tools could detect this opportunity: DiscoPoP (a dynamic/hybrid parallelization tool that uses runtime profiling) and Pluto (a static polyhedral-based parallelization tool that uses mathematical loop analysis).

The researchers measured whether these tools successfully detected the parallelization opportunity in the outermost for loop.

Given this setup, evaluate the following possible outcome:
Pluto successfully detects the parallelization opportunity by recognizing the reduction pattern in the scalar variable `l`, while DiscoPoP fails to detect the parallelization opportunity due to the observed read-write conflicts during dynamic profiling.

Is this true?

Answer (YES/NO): NO